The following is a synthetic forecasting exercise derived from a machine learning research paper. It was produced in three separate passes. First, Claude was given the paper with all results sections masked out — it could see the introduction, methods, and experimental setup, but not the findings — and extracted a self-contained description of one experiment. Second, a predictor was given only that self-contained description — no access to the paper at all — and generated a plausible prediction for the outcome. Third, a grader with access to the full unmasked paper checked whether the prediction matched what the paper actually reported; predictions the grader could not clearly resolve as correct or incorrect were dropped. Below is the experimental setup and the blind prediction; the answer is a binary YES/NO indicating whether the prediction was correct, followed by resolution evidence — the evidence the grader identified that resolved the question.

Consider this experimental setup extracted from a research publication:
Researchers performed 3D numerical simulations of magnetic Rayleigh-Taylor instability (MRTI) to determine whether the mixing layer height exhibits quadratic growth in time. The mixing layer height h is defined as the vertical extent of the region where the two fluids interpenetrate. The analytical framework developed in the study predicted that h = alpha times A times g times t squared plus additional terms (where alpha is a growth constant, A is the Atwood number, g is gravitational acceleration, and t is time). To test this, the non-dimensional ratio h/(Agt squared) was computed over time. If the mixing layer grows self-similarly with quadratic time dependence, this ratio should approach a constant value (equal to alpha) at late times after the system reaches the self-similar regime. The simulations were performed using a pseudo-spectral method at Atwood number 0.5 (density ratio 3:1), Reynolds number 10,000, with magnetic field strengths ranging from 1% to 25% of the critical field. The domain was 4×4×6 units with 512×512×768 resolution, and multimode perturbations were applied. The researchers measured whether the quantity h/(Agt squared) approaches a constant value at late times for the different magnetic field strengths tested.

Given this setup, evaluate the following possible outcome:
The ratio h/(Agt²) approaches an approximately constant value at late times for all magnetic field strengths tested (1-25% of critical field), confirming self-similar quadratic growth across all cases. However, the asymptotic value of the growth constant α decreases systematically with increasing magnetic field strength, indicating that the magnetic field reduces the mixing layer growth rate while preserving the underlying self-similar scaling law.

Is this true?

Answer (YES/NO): NO